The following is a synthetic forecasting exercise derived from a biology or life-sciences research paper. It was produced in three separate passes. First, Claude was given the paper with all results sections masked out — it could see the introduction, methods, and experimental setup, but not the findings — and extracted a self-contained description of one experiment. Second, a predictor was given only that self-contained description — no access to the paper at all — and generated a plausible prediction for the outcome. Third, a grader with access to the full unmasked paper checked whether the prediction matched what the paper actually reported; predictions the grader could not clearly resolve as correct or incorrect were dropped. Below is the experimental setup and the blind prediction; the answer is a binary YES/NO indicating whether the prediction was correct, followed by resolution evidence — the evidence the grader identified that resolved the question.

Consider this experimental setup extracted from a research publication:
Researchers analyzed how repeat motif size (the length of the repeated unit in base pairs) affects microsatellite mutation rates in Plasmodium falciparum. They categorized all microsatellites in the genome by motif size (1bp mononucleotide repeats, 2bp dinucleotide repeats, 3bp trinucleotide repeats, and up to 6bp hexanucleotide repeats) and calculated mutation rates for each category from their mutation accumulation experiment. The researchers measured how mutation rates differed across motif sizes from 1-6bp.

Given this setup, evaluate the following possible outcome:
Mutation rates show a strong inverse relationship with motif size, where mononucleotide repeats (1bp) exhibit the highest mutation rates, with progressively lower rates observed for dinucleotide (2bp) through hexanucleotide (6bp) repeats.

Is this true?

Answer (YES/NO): NO